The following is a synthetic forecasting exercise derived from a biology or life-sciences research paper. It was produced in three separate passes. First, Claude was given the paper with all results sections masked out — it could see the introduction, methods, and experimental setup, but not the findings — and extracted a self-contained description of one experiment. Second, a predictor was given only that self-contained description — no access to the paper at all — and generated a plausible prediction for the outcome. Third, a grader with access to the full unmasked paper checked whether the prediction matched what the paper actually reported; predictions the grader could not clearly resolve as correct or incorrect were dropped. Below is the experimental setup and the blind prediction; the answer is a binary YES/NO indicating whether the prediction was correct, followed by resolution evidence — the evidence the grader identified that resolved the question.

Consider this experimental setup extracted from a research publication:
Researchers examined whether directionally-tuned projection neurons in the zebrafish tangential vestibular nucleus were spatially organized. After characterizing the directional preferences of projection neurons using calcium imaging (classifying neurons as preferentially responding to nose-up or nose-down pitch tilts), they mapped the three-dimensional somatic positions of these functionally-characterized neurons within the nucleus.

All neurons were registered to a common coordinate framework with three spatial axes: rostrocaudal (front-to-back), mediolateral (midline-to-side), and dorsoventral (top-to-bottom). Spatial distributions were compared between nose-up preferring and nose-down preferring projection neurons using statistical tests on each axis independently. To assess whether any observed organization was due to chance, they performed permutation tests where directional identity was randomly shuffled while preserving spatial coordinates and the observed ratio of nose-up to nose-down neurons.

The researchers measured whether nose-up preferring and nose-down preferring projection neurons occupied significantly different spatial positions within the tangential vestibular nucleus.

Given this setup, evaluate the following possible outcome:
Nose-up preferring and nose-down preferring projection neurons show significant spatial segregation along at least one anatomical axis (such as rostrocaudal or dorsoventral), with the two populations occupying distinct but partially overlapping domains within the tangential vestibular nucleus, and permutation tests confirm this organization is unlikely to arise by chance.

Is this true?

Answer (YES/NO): YES